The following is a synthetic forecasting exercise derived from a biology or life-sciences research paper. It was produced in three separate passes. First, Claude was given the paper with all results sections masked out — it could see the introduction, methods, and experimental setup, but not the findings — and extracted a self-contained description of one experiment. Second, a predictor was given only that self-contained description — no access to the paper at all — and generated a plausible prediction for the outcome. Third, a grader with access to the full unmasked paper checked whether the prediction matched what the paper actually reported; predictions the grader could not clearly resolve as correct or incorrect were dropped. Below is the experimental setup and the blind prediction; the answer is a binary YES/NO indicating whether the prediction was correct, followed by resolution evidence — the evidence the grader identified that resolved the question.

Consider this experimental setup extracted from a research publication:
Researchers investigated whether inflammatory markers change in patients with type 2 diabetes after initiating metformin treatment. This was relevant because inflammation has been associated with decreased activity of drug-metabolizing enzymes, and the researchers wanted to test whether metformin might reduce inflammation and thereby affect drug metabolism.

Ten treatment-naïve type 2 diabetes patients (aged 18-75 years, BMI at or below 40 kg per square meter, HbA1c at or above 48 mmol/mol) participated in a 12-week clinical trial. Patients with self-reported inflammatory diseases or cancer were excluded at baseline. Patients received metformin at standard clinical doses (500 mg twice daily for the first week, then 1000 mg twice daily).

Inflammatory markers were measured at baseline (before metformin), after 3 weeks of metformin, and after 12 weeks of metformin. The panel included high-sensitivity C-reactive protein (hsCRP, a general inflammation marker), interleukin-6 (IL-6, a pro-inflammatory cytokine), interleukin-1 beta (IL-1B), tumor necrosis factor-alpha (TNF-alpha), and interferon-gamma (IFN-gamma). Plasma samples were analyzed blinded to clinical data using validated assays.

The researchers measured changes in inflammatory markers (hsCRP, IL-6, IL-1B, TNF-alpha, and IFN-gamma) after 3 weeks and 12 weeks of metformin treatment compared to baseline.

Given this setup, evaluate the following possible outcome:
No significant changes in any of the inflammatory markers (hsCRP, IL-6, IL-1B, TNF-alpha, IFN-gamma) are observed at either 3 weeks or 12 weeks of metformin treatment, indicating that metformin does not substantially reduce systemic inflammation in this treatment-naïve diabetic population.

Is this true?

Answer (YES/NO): NO